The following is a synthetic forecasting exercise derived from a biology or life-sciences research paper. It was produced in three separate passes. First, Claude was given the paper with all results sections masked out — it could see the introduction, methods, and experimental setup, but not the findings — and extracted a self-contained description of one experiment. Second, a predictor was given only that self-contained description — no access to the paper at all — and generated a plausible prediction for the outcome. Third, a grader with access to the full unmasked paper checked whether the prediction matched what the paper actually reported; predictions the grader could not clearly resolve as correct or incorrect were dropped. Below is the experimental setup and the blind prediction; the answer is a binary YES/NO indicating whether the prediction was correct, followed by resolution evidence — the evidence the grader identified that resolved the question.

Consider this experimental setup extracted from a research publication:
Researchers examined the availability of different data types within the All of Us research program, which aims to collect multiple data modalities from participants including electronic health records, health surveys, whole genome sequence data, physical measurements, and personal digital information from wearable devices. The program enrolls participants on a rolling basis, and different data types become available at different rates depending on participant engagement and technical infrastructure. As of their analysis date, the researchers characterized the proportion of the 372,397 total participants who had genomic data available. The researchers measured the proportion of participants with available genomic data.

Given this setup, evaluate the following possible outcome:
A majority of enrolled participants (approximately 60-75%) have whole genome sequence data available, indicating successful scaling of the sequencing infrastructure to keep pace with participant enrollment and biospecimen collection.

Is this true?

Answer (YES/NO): NO